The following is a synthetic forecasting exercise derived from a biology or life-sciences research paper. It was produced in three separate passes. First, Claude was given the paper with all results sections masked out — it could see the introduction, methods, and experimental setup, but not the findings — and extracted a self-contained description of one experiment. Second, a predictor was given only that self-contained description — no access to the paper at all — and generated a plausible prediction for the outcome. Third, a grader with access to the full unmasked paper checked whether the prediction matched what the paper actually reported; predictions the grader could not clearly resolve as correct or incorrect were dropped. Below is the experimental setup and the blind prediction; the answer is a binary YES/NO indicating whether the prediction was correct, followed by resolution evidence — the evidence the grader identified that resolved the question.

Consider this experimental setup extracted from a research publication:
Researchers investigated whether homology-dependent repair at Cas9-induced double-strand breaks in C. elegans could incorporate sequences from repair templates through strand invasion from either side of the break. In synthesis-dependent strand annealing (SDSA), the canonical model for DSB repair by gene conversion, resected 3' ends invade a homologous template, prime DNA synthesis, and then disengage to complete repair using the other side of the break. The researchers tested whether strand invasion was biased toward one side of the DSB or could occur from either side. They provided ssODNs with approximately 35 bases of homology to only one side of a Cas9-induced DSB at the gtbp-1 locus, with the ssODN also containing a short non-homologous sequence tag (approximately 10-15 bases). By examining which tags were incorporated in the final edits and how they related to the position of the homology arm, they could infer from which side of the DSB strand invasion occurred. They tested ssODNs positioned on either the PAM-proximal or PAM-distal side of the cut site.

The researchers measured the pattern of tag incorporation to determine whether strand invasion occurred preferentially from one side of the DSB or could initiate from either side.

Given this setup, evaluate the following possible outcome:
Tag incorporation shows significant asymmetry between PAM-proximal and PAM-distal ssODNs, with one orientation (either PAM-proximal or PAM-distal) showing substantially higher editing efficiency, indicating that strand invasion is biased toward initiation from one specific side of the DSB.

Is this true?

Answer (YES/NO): NO